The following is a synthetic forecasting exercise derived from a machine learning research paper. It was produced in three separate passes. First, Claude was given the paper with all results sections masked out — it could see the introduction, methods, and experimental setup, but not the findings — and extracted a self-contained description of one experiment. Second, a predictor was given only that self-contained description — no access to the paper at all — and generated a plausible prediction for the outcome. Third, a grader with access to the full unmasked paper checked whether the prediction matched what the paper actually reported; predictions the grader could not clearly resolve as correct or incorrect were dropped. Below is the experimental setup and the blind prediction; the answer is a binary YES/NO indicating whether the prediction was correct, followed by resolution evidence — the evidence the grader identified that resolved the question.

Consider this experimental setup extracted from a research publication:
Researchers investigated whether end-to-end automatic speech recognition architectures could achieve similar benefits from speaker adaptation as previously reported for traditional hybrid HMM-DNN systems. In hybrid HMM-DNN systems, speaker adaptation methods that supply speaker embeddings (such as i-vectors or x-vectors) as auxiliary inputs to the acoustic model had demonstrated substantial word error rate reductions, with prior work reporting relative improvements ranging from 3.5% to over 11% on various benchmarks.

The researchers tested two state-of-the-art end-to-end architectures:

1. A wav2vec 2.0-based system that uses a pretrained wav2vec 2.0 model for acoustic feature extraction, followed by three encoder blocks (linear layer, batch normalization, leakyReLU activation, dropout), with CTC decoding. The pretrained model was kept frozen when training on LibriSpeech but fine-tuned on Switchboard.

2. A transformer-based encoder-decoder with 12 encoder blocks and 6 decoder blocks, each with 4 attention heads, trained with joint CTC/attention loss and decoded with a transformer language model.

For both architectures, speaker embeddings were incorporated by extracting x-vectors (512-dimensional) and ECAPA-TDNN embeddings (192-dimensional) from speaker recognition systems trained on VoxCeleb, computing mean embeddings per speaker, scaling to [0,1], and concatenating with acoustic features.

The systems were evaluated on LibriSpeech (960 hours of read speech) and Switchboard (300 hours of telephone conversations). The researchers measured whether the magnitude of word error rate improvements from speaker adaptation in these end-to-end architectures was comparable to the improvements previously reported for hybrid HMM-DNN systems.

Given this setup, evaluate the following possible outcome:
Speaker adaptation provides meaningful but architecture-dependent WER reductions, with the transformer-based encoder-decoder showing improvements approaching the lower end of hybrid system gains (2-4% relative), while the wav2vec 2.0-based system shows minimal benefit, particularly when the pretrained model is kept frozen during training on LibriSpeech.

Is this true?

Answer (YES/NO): NO